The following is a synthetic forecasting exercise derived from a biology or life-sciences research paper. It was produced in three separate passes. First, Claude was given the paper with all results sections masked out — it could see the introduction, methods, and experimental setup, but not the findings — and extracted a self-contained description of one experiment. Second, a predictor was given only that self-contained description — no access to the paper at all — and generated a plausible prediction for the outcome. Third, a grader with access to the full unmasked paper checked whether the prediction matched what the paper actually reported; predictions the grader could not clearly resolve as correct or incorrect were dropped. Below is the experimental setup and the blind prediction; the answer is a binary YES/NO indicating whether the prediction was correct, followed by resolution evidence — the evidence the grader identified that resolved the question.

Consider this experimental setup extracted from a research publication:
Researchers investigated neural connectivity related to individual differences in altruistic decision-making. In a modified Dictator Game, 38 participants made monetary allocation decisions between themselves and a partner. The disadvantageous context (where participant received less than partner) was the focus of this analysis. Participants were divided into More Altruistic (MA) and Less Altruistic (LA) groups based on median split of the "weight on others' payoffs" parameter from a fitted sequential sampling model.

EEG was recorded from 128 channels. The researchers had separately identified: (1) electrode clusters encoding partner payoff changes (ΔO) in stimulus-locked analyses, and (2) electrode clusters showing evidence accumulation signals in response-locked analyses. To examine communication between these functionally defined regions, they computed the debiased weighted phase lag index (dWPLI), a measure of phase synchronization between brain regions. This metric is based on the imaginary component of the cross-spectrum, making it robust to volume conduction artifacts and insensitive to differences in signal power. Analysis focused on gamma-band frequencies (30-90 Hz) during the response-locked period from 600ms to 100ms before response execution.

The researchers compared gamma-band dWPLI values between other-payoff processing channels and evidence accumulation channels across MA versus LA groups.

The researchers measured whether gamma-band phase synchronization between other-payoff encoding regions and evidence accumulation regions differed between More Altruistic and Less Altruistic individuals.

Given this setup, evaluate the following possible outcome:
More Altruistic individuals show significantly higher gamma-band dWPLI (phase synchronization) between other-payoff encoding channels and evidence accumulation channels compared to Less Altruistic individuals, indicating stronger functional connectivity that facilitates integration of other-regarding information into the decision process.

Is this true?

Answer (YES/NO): YES